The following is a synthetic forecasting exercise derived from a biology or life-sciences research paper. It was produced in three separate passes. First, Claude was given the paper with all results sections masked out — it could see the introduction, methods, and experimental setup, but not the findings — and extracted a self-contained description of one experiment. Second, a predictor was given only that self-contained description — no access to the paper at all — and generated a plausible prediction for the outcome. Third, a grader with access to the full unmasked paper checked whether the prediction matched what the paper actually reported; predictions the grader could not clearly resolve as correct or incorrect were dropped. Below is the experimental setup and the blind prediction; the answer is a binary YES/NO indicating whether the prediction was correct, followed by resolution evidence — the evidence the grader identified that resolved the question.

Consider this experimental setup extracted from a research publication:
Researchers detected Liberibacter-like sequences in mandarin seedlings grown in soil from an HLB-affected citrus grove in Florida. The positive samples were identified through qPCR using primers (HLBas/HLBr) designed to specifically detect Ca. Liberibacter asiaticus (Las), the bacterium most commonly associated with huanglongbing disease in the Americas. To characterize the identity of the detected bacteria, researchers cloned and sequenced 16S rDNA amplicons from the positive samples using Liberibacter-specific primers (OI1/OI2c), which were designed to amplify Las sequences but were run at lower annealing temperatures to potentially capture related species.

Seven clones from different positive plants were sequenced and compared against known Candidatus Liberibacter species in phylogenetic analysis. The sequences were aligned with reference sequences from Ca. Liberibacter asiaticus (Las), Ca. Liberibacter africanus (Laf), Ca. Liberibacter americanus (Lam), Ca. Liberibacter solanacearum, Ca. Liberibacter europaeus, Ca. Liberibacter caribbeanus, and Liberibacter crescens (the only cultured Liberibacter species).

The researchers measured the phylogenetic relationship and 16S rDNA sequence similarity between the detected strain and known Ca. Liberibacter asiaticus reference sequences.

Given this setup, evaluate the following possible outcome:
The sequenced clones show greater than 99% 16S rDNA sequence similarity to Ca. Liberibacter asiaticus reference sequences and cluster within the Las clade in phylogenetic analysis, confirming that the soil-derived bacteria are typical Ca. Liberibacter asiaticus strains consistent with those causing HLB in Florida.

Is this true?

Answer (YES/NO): NO